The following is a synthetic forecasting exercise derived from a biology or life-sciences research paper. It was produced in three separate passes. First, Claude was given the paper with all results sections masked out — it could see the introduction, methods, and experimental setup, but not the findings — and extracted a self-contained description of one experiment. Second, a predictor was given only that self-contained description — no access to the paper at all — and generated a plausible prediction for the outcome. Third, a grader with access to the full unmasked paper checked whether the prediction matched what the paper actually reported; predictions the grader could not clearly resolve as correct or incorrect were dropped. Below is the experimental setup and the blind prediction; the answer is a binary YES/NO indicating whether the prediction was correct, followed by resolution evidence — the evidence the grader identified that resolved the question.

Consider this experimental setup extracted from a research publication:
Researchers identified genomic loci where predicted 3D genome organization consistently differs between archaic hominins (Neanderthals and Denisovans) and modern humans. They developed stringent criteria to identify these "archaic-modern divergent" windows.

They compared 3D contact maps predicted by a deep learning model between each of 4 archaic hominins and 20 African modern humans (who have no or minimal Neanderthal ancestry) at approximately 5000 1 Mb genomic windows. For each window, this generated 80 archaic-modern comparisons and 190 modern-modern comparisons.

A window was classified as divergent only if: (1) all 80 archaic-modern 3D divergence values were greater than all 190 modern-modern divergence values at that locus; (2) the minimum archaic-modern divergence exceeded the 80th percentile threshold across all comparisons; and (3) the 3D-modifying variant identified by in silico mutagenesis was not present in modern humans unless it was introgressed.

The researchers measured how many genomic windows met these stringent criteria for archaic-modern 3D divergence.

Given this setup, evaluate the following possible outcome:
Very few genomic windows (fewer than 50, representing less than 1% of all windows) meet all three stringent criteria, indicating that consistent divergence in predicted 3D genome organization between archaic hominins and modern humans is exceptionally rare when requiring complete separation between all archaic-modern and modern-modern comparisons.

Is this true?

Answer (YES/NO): NO